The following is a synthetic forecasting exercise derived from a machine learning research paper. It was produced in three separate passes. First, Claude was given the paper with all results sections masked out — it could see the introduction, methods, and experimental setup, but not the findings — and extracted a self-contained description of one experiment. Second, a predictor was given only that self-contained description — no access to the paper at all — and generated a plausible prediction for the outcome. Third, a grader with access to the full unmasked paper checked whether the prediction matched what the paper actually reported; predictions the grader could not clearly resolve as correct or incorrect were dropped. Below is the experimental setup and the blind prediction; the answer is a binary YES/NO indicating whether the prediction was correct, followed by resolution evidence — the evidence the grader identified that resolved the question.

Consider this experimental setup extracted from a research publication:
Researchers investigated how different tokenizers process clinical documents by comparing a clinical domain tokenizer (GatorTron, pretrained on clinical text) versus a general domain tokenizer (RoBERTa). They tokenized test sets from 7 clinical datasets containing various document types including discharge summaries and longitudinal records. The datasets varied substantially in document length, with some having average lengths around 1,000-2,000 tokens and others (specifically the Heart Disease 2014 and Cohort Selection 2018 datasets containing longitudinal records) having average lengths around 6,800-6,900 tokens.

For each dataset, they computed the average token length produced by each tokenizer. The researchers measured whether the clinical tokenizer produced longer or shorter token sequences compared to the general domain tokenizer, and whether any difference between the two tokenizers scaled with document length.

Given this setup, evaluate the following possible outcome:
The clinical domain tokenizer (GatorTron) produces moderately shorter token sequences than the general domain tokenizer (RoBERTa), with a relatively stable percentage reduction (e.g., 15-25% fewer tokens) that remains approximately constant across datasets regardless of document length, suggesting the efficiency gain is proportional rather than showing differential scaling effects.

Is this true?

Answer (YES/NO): NO